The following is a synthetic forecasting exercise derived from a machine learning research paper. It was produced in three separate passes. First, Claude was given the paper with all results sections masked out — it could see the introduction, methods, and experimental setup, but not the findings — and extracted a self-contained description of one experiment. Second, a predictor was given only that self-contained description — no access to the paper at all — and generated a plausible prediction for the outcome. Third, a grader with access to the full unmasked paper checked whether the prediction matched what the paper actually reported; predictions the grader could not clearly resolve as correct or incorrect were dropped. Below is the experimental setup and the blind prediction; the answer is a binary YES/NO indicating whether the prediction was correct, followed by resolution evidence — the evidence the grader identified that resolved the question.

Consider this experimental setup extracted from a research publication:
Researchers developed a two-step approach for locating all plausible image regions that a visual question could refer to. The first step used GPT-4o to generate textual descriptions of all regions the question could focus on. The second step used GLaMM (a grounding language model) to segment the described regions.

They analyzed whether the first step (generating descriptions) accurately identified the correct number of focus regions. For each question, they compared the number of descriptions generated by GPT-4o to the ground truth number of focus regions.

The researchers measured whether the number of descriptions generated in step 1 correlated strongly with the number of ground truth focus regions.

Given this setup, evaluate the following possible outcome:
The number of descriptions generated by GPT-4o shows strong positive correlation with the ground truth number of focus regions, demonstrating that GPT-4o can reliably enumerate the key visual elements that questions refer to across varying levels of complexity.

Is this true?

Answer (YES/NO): NO